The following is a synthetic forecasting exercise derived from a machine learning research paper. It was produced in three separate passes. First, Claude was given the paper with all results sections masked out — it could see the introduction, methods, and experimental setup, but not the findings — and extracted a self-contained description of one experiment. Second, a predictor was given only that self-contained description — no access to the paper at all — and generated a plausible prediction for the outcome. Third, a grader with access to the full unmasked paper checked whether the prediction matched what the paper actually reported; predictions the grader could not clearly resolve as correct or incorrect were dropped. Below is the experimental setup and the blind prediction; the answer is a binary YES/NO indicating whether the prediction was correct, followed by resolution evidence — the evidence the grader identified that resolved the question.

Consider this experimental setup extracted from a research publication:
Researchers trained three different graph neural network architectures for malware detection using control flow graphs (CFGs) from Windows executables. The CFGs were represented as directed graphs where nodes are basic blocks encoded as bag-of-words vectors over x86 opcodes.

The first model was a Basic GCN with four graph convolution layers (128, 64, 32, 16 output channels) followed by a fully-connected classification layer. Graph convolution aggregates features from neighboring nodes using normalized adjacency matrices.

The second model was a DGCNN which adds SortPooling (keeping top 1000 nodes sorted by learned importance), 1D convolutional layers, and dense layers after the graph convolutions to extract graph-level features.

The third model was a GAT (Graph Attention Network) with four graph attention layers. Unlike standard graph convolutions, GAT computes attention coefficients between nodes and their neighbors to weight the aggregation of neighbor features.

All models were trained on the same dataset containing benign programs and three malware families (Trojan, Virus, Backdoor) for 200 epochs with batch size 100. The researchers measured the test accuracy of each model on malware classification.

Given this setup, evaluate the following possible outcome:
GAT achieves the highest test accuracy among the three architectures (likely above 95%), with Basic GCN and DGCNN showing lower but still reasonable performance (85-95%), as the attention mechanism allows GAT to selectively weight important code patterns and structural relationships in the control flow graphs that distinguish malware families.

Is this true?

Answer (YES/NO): NO